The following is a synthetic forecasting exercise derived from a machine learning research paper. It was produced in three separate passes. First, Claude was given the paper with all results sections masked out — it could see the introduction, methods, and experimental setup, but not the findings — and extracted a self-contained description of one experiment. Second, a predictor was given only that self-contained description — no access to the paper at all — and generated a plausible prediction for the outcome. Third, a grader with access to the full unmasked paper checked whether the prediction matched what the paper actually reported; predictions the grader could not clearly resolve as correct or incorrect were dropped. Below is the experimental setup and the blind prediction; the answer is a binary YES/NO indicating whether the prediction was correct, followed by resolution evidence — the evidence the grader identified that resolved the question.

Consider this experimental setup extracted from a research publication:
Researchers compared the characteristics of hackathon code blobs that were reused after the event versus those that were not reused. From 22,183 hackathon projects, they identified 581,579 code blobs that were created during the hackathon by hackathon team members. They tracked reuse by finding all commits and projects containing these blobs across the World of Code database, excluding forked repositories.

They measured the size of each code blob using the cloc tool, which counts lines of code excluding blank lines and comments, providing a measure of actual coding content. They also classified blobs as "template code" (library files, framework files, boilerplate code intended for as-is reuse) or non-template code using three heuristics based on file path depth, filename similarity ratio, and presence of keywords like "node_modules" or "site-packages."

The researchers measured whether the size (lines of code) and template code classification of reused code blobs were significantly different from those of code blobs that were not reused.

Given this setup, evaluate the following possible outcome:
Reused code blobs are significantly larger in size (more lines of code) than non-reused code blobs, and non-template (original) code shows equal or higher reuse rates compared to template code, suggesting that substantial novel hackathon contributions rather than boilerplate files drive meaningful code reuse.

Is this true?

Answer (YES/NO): NO